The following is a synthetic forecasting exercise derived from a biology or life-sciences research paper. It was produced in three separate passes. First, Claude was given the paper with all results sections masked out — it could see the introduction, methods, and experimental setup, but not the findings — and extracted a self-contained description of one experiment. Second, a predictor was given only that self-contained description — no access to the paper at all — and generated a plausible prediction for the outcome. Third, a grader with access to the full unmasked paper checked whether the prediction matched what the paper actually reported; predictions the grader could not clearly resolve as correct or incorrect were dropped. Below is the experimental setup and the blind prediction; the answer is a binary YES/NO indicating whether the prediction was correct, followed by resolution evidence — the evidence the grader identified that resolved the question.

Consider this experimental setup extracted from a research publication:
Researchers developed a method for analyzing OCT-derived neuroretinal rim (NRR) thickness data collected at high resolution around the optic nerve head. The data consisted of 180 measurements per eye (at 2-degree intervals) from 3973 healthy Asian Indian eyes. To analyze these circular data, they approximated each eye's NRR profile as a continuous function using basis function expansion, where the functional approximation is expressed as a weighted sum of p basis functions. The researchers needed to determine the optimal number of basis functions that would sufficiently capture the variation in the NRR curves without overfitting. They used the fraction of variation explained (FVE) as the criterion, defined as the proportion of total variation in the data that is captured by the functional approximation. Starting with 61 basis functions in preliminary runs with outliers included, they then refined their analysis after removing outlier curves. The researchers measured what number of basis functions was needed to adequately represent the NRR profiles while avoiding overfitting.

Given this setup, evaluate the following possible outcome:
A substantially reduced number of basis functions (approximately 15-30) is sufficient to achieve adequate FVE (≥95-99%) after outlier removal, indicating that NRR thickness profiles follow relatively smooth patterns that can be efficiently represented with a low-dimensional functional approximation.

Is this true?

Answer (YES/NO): NO